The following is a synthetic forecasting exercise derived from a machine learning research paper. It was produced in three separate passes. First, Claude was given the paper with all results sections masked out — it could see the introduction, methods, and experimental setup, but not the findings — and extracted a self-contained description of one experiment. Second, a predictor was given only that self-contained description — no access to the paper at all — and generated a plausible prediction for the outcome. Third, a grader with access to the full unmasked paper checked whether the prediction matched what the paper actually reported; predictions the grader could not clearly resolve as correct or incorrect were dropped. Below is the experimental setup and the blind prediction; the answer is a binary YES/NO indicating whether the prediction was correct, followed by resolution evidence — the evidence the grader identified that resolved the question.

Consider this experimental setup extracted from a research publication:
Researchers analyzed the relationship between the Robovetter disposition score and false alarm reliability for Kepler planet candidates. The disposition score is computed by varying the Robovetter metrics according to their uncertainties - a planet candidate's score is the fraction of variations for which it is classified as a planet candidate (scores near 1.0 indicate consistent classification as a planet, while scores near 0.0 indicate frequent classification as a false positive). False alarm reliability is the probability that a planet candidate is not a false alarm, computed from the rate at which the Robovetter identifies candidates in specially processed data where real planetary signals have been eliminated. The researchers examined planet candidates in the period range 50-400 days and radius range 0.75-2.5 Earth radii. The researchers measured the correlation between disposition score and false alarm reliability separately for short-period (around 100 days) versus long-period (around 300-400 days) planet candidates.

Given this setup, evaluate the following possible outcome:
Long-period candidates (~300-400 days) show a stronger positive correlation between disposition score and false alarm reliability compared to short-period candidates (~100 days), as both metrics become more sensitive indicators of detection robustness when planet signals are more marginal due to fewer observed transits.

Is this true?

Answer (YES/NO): YES